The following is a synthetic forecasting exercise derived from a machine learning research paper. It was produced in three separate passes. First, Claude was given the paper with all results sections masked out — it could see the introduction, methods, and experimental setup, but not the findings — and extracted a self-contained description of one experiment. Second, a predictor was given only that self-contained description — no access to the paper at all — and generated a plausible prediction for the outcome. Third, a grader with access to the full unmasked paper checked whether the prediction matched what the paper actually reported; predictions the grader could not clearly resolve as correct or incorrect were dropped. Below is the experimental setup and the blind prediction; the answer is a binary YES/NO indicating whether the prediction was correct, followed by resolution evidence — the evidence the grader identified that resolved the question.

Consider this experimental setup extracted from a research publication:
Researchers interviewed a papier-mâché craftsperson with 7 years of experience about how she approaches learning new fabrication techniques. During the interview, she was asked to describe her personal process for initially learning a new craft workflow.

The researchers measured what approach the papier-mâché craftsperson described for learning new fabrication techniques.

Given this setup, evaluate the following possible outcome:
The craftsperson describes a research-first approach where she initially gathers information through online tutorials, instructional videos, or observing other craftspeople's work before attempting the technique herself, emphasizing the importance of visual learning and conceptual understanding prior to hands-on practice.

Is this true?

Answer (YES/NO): NO